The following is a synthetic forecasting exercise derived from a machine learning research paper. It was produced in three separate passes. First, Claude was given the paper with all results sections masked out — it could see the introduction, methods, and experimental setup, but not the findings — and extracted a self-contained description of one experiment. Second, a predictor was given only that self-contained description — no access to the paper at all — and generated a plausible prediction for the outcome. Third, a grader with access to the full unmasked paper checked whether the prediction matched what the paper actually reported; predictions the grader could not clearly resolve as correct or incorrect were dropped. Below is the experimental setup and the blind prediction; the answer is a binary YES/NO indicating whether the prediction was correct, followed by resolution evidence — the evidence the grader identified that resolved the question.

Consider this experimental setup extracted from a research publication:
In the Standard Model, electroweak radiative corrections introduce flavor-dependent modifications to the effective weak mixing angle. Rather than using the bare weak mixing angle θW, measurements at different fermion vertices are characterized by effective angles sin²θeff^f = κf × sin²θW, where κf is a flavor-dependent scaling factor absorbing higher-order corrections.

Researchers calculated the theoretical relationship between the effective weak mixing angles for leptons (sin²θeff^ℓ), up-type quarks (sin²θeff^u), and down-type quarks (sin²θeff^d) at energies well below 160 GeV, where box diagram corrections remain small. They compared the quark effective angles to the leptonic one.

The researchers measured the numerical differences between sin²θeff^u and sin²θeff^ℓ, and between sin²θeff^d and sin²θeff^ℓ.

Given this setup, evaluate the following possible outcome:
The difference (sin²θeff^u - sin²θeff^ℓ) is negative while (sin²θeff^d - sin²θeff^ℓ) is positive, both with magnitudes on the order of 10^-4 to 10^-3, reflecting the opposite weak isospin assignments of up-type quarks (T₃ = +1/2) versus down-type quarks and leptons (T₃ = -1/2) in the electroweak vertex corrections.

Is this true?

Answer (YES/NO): NO